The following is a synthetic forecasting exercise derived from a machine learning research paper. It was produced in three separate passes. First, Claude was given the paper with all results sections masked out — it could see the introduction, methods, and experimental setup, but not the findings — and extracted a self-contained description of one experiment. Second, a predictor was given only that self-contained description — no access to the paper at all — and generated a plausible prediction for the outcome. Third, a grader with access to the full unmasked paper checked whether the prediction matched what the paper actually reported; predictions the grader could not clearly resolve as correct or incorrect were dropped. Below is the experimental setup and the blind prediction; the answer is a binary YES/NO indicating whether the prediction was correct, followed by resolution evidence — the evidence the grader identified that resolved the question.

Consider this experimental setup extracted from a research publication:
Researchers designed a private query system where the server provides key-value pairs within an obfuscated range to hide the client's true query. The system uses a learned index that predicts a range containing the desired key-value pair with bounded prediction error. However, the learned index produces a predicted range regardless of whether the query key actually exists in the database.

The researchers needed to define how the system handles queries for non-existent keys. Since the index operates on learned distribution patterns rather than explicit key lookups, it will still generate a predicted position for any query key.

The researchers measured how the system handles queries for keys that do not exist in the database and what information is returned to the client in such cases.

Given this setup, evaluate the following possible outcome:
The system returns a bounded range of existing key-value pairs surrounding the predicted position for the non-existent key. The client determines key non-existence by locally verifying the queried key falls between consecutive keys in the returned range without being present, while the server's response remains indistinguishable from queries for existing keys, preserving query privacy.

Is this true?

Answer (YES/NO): YES